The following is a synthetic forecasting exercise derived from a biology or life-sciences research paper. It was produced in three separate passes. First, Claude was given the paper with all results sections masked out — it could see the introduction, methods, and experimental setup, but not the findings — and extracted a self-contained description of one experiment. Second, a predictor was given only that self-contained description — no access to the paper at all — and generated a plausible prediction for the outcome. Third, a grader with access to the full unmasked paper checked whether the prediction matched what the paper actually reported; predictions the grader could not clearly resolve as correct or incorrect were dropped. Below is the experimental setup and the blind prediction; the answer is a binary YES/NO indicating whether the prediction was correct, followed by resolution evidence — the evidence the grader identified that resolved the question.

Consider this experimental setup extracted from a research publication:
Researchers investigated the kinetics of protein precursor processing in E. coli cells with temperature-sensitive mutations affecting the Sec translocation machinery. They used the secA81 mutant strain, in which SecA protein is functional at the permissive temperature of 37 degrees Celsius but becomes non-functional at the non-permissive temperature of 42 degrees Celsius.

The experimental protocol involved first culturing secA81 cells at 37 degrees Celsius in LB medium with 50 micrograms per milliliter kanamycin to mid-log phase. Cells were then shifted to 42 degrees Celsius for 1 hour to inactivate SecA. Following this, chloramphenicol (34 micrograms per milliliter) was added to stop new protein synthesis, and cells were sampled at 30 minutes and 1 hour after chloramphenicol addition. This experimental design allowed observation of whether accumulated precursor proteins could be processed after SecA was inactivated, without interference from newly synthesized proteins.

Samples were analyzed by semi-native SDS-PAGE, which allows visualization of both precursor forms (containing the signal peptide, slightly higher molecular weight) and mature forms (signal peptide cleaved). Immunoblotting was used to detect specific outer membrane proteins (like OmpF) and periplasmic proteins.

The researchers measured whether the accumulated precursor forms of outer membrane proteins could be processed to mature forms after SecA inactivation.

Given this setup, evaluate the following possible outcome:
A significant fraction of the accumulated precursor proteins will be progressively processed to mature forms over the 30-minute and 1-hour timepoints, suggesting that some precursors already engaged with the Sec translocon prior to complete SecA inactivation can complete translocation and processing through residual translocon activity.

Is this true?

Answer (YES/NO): NO